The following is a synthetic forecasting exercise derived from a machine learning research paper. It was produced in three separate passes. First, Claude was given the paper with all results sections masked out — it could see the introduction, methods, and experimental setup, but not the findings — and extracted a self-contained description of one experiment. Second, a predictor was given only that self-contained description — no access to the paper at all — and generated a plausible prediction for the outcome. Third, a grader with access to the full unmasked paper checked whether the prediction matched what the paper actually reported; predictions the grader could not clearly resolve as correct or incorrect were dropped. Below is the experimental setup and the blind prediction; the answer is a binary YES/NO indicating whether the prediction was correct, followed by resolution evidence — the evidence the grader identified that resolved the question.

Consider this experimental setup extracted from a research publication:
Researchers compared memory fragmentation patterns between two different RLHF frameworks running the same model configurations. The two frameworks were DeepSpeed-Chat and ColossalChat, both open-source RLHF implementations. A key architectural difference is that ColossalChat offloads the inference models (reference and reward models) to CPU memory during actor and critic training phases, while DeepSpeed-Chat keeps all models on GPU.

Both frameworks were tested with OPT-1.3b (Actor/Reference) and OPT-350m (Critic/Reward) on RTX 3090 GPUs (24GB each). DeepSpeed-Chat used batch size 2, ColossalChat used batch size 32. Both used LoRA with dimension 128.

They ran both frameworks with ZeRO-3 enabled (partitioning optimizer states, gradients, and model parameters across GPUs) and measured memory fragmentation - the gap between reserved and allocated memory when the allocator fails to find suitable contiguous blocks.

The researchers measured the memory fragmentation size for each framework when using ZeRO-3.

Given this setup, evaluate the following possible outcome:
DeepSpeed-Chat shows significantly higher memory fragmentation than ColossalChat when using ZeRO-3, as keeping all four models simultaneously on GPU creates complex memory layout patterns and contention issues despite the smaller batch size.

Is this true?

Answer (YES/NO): YES